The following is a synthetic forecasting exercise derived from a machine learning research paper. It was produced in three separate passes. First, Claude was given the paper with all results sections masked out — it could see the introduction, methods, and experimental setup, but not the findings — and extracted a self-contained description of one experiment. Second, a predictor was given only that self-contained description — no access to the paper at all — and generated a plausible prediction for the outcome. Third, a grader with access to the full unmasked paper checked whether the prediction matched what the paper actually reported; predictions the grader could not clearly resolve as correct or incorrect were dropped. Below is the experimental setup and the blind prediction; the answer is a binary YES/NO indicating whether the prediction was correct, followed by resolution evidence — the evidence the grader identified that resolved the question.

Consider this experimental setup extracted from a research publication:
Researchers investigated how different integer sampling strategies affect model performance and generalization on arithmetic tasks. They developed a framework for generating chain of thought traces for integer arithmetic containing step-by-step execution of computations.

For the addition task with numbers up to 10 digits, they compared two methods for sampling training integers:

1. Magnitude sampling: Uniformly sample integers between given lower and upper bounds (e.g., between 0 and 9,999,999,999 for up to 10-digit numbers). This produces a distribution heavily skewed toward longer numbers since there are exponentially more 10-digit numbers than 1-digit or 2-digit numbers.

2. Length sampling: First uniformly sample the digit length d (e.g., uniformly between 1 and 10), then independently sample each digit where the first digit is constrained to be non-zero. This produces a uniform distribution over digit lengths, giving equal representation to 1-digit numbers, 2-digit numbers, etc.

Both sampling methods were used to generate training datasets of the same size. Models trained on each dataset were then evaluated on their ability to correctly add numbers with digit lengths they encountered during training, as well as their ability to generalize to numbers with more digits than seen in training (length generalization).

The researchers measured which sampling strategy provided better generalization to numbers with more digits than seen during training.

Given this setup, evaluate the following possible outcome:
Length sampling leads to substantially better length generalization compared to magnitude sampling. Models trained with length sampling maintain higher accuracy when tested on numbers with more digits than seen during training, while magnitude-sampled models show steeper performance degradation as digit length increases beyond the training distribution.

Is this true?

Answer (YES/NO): YES